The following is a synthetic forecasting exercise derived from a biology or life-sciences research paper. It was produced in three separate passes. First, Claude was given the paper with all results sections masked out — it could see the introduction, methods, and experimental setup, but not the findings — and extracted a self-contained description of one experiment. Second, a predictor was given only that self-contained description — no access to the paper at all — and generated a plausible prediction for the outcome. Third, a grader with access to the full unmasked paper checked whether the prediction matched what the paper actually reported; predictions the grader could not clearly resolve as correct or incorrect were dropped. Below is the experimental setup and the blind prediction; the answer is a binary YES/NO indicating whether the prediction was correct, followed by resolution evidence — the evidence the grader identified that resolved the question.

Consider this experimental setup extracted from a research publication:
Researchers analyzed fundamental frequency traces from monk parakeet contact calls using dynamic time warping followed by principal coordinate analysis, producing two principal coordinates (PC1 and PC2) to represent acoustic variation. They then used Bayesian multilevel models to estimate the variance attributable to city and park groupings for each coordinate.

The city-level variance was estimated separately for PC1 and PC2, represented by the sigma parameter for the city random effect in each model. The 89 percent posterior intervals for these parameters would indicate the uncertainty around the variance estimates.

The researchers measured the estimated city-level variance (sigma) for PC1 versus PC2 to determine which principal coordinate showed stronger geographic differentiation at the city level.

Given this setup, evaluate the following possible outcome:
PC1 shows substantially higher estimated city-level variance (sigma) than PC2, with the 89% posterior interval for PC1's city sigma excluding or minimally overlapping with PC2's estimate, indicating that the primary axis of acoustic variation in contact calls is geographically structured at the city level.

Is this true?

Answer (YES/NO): NO